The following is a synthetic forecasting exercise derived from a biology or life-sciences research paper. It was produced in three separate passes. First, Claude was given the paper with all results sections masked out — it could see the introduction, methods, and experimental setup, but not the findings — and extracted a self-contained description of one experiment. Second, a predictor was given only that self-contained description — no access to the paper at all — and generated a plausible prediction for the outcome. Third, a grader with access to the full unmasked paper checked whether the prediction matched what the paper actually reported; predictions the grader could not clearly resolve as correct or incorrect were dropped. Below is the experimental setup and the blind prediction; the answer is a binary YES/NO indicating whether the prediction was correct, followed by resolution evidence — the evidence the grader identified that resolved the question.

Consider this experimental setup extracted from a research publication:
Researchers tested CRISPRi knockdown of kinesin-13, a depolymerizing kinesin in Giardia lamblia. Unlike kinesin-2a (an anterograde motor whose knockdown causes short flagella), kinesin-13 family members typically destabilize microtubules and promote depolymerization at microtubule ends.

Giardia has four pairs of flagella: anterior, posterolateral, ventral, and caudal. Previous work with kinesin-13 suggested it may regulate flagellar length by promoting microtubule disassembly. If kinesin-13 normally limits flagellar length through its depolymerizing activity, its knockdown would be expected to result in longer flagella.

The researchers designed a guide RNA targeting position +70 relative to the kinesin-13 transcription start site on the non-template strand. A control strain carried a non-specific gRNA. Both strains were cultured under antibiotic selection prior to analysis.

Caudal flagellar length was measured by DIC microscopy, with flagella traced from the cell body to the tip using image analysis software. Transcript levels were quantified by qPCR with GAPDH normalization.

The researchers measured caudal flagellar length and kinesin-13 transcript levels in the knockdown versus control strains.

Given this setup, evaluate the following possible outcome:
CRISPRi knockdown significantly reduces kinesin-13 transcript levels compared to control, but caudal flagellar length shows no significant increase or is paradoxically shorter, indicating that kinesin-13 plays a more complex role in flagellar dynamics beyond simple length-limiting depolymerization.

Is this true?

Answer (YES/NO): NO